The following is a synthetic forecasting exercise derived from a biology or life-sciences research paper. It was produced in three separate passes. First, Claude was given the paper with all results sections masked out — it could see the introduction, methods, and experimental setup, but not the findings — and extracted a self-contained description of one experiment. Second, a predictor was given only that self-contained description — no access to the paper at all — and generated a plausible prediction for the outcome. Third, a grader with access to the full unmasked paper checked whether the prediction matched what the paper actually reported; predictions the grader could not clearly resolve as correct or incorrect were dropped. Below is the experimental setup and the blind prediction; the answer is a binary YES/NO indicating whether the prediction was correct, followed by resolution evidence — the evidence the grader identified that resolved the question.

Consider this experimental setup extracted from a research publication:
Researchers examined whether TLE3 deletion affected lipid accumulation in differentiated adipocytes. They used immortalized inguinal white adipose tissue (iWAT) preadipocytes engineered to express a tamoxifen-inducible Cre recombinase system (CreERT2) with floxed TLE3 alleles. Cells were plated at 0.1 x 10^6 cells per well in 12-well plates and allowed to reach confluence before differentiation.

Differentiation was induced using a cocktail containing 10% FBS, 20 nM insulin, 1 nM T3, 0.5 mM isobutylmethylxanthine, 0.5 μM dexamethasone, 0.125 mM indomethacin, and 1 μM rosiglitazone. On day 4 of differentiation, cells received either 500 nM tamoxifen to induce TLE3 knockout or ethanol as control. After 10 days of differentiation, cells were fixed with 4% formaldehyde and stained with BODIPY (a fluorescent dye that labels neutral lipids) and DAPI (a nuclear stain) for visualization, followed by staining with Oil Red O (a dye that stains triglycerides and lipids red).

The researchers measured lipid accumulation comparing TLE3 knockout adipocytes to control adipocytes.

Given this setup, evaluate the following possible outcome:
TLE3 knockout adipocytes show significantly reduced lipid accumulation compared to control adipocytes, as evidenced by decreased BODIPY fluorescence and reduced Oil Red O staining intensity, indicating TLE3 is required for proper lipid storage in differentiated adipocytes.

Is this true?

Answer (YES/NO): NO